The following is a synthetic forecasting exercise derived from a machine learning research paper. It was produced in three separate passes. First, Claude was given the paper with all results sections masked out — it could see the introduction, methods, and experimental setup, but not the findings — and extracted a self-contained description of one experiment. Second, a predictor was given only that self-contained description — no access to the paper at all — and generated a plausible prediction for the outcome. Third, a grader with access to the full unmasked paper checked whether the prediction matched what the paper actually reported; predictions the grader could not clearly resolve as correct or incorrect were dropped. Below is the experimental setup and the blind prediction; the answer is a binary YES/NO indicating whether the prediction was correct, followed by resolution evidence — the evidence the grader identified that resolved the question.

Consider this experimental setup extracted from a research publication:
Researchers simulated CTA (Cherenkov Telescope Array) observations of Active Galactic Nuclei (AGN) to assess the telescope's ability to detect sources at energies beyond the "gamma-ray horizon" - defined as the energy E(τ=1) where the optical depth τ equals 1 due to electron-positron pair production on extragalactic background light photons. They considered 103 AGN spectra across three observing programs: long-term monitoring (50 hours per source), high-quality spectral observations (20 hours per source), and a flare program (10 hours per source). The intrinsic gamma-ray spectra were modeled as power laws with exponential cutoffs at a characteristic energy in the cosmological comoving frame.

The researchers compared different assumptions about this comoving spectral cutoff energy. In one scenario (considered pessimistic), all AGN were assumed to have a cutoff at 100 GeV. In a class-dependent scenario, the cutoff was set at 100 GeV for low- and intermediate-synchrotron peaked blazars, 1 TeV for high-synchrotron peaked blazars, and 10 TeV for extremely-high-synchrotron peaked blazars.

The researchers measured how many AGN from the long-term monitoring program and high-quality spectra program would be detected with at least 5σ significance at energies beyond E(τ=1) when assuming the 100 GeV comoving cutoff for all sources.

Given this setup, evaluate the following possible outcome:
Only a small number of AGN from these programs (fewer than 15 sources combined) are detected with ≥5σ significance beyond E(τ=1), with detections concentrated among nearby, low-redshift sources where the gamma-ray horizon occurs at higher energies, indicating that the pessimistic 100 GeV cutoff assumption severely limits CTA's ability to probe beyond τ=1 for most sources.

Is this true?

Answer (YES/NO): NO